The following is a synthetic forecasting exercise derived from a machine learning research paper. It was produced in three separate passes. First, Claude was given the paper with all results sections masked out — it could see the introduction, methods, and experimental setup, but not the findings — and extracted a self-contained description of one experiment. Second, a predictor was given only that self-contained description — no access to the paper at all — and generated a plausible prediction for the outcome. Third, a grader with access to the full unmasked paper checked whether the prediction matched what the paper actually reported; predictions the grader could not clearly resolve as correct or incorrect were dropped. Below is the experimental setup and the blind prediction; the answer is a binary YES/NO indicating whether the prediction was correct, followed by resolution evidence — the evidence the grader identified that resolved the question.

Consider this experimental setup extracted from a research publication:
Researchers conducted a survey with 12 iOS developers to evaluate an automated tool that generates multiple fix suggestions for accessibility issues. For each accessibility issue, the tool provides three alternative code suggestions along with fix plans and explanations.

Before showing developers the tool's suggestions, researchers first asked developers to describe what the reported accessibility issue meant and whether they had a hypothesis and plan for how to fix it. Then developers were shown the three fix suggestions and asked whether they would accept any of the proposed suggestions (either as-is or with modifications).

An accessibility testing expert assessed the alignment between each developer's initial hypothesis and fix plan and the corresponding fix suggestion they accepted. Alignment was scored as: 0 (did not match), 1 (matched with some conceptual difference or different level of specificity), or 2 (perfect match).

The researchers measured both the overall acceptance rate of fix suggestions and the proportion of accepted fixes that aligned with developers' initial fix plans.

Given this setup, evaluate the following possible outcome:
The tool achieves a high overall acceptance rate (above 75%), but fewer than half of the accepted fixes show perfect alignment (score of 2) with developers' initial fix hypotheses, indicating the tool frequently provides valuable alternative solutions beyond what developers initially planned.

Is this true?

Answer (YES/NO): NO